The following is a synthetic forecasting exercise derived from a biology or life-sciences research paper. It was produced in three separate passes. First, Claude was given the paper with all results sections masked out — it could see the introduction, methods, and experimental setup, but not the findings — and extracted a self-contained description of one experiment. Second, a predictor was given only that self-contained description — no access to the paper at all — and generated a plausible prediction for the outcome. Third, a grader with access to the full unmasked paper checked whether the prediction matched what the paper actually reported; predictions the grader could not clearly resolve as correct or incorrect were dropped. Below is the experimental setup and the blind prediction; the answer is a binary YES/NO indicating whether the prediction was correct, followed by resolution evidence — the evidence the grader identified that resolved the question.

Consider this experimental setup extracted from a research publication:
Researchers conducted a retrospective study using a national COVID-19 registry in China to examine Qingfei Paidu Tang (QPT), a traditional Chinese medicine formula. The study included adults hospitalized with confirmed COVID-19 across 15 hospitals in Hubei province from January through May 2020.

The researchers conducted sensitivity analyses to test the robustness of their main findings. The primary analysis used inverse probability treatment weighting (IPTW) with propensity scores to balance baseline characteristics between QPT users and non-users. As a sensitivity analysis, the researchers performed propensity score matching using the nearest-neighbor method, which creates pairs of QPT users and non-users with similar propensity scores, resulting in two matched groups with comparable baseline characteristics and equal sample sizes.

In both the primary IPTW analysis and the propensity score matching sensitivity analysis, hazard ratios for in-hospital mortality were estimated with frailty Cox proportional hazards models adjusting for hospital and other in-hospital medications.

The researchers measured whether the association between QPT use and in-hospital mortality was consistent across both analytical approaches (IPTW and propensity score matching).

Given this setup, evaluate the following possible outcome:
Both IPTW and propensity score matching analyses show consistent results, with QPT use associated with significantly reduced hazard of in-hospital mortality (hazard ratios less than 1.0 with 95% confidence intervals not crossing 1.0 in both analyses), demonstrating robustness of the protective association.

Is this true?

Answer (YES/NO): YES